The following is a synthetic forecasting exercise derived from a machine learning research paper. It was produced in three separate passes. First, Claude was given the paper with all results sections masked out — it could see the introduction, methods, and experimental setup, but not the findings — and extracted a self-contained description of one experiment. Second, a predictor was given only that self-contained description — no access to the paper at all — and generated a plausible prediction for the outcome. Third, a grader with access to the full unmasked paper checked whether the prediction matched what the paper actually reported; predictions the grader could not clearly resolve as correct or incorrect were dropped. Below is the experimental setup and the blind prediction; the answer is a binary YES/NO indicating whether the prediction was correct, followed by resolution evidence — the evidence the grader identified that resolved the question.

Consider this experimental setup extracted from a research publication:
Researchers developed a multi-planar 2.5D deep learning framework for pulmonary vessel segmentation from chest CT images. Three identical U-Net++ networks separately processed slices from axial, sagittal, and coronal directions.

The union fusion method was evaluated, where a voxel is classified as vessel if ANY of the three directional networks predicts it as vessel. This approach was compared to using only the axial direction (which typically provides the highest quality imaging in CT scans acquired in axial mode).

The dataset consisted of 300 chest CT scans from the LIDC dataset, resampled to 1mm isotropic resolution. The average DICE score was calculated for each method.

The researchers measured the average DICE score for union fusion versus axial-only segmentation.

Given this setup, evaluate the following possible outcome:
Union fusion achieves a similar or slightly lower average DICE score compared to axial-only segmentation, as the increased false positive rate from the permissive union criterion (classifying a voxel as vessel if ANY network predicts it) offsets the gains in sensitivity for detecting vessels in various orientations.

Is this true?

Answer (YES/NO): YES